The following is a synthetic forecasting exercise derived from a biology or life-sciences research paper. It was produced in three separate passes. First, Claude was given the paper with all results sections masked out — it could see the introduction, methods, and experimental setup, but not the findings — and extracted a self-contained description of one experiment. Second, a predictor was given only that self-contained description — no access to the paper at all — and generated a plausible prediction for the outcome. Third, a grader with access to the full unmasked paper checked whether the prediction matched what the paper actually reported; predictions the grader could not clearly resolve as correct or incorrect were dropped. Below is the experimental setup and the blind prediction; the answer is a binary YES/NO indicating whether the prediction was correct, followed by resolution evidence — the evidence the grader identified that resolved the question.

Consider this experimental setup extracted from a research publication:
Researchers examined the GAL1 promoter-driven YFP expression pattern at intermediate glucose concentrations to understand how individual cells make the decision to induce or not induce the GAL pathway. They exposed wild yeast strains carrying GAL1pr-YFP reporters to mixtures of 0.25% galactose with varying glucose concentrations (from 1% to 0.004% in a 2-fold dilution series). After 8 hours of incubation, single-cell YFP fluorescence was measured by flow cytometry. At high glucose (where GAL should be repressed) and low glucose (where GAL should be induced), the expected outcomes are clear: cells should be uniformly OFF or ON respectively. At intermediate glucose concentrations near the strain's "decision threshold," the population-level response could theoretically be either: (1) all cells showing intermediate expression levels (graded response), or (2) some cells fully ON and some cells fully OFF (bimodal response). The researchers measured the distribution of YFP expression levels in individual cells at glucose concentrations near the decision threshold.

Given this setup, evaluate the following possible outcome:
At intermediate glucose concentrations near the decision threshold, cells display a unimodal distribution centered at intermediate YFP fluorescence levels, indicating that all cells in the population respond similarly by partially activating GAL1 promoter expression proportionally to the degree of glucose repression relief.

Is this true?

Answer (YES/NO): NO